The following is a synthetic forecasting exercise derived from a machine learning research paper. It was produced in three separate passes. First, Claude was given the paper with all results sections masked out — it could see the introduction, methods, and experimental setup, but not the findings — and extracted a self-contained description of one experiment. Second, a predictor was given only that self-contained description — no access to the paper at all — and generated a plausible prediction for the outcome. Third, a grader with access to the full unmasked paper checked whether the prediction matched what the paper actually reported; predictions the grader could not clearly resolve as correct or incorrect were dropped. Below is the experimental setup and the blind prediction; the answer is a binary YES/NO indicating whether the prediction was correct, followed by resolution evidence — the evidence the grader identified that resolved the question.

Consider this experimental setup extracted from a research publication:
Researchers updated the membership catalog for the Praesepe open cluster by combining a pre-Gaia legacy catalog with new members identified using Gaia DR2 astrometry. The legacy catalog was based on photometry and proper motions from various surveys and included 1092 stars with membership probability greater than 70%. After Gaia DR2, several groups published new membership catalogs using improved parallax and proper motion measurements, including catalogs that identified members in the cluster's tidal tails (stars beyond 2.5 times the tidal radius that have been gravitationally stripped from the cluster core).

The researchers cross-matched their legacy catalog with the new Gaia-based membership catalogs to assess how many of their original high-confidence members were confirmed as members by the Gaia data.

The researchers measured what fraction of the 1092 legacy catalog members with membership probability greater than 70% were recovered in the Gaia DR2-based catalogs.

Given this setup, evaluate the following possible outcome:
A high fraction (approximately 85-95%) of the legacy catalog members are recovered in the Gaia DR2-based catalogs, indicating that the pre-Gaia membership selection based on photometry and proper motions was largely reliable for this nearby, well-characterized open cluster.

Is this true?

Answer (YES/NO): YES